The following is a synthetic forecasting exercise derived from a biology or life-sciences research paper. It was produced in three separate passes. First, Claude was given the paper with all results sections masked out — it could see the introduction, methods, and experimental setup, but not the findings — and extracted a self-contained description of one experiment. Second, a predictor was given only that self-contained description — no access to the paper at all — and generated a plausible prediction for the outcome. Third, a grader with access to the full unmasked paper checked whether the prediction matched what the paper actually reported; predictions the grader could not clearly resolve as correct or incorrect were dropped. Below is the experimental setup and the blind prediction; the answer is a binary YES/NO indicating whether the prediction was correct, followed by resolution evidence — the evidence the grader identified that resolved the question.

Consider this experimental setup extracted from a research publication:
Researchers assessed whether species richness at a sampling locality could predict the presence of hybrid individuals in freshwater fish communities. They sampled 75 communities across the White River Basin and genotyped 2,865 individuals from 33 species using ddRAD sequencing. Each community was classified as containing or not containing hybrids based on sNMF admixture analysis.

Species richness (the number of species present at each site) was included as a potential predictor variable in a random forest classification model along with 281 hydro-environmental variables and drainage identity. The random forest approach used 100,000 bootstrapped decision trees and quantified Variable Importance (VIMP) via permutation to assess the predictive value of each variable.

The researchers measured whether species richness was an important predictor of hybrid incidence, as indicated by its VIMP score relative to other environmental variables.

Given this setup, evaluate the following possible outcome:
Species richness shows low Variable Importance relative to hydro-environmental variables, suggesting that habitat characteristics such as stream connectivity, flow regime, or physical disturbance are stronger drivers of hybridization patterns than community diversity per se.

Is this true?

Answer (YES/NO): NO